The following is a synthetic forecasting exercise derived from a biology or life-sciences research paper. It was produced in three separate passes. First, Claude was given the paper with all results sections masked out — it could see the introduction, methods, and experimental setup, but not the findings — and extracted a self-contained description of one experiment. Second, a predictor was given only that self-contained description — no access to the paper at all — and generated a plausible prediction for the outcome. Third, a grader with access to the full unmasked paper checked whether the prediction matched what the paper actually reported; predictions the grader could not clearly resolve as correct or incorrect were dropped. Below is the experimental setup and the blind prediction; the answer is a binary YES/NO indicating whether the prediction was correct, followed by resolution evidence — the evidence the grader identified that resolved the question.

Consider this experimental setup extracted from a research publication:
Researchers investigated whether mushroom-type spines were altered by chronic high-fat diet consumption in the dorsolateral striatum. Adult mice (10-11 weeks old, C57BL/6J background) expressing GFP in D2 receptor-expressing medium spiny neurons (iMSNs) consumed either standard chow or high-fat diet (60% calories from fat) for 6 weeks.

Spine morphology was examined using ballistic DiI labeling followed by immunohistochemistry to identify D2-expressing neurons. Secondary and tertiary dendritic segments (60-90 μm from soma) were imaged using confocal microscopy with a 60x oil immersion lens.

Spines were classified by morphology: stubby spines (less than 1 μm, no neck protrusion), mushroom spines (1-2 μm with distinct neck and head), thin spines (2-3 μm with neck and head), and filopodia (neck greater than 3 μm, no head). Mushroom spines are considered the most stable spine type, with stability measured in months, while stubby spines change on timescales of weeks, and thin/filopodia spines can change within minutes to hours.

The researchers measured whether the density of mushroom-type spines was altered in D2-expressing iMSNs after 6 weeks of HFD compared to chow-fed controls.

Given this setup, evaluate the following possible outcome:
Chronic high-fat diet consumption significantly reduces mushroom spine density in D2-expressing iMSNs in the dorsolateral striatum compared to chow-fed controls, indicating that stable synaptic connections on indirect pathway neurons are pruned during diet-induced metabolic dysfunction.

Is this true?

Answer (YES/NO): NO